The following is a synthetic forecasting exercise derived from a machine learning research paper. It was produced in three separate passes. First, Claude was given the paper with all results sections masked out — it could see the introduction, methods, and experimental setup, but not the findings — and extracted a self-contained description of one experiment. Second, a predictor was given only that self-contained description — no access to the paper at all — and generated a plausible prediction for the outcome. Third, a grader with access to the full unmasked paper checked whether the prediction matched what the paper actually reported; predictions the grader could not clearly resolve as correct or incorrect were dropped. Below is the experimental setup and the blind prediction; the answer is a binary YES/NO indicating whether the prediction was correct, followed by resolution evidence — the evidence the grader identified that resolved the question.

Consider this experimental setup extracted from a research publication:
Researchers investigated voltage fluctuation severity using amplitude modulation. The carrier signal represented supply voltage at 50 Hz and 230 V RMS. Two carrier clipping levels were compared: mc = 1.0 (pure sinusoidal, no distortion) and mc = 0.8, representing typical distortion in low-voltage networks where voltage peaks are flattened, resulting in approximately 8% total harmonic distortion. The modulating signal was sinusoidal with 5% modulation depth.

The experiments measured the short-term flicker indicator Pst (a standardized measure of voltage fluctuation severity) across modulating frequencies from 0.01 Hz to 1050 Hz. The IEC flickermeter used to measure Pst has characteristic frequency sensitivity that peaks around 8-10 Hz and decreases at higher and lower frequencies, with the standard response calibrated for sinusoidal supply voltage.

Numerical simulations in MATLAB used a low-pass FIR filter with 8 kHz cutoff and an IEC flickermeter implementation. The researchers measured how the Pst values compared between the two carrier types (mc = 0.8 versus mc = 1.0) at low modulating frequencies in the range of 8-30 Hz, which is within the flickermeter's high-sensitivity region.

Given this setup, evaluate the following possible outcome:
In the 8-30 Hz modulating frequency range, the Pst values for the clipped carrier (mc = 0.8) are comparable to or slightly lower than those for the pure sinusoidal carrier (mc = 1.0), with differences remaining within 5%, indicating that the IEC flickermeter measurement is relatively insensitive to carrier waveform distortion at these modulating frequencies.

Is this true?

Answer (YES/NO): YES